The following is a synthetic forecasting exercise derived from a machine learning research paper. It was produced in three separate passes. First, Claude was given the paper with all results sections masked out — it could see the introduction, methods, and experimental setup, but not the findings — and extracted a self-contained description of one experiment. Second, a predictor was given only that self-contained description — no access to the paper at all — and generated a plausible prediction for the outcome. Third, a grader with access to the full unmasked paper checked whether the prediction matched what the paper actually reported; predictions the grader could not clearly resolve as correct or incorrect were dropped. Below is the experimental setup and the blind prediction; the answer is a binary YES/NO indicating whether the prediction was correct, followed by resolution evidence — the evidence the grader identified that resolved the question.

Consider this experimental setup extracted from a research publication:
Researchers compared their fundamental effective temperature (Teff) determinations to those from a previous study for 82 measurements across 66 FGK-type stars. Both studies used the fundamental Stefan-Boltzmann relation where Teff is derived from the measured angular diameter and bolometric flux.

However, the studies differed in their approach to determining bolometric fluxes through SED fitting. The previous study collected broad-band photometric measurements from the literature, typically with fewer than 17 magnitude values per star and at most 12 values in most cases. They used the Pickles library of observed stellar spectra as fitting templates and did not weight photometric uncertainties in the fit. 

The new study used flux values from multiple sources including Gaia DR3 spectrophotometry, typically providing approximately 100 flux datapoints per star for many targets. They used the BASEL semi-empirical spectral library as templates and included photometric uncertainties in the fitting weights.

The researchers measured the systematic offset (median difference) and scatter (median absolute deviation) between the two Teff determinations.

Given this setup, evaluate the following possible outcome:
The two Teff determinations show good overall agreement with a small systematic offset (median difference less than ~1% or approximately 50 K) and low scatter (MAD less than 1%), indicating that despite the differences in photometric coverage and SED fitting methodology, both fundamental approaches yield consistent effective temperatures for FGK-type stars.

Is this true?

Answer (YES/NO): NO